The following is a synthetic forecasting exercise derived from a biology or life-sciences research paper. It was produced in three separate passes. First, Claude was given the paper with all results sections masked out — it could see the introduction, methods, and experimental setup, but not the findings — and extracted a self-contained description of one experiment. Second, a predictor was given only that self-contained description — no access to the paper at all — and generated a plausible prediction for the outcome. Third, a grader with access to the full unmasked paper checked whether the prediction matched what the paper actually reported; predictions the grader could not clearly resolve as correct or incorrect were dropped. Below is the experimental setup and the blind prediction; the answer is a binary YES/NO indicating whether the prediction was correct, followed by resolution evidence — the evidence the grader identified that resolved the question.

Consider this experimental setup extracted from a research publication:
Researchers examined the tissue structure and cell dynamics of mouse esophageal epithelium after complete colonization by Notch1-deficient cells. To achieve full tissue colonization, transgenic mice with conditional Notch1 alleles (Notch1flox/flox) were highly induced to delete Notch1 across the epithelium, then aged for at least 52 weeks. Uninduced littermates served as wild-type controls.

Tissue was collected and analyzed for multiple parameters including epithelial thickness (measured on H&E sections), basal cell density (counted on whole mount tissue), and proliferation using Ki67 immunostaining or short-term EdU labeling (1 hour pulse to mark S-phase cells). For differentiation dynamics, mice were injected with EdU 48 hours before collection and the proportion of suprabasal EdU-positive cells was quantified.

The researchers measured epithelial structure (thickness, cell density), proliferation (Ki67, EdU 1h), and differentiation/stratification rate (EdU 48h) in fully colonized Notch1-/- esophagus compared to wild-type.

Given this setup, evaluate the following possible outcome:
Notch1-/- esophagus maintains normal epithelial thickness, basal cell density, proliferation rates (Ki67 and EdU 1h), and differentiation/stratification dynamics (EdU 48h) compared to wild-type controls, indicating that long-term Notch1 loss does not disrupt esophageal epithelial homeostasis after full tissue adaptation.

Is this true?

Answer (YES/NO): YES